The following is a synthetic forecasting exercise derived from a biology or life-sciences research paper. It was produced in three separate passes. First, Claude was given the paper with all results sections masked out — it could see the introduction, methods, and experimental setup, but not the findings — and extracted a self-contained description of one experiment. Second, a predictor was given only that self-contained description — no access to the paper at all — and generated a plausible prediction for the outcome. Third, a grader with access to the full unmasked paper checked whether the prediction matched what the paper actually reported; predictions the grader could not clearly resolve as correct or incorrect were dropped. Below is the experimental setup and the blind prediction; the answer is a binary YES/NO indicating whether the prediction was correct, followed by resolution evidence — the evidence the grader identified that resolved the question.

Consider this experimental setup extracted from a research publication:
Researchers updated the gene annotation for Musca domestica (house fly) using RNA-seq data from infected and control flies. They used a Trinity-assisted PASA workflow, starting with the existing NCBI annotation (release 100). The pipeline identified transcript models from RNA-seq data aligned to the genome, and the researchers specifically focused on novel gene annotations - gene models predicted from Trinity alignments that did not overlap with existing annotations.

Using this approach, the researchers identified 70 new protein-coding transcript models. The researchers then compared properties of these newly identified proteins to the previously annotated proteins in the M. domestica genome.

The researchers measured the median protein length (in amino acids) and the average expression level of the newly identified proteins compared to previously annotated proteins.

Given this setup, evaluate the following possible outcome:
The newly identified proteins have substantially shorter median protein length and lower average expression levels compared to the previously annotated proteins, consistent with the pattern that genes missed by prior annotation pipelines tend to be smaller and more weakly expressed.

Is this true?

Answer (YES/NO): NO